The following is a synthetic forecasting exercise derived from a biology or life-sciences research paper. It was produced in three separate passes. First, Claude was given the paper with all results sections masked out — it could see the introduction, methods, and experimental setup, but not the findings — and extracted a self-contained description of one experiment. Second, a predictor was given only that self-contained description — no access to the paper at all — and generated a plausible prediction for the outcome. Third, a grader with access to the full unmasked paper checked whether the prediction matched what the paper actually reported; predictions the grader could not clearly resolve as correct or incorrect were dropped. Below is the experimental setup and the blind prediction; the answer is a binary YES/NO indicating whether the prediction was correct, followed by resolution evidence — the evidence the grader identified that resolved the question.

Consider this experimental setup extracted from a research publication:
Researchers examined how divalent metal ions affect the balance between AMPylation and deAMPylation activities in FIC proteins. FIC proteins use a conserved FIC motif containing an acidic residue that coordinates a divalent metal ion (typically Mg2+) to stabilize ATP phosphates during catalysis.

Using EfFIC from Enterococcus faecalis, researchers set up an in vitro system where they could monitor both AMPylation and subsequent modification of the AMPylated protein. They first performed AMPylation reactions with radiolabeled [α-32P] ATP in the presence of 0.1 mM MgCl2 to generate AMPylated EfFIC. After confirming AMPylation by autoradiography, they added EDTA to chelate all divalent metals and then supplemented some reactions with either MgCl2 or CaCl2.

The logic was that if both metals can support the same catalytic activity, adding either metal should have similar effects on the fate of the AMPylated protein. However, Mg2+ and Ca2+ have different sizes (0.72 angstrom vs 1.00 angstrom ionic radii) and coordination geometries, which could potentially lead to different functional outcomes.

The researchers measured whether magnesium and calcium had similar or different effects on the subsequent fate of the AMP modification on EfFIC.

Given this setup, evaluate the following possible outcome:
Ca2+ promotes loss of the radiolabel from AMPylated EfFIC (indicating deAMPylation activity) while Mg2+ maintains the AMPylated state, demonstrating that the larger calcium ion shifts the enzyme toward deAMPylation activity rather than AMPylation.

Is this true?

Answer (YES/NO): NO